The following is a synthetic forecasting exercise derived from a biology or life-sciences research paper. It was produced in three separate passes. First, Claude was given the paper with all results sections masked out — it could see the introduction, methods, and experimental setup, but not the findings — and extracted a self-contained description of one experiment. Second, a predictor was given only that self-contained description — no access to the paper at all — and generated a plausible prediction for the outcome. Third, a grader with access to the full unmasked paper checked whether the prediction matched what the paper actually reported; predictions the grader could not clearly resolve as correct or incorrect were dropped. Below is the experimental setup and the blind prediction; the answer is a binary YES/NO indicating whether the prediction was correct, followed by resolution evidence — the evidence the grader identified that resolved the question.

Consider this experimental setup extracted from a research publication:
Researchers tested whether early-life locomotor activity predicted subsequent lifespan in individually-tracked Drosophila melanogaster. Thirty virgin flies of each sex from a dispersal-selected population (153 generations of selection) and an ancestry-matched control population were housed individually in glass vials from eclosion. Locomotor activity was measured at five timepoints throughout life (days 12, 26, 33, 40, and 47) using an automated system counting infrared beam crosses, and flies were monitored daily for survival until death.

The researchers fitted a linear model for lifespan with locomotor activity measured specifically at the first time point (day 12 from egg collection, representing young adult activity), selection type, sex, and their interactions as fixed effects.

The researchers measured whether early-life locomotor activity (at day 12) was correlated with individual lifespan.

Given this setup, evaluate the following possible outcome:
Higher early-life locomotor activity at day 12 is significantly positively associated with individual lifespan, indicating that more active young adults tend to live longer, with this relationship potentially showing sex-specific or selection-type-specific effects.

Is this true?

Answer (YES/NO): NO